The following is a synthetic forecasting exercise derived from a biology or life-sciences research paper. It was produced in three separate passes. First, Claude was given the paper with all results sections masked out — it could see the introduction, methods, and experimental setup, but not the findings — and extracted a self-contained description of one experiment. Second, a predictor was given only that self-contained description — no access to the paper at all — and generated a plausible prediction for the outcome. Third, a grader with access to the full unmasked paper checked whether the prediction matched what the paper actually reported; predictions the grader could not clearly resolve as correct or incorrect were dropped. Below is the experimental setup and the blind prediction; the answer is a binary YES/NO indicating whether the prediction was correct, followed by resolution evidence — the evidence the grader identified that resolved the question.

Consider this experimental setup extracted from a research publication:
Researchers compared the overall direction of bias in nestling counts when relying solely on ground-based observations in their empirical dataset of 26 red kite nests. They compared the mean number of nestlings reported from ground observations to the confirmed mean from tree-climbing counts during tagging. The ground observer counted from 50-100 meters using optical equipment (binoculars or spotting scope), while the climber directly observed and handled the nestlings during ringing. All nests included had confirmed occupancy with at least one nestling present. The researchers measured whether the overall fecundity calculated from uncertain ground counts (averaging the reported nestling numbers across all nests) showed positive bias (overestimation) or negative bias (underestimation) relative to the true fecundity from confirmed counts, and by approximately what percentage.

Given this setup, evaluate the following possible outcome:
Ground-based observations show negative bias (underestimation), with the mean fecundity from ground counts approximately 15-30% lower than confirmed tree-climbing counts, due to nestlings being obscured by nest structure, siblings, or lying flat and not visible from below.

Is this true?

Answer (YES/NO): NO